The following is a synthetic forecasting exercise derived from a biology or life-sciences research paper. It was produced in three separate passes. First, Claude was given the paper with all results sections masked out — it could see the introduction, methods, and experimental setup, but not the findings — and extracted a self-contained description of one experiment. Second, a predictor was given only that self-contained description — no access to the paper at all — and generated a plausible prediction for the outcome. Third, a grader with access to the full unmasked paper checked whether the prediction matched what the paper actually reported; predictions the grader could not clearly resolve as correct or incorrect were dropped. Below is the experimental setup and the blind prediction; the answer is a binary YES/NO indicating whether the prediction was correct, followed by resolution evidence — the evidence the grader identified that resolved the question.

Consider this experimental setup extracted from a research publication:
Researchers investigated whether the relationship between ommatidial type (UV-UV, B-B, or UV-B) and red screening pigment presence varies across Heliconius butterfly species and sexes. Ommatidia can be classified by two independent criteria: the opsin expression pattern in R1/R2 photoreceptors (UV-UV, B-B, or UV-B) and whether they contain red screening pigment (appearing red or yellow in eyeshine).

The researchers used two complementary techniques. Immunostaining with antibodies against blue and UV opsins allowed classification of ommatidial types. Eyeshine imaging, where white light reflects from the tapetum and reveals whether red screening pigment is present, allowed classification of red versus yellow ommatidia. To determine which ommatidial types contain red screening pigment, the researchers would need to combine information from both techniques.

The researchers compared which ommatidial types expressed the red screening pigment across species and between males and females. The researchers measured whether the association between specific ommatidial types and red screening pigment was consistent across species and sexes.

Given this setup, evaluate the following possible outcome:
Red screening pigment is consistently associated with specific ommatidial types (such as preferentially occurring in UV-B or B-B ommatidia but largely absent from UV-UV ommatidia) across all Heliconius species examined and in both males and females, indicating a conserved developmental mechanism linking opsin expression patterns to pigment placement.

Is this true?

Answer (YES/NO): NO